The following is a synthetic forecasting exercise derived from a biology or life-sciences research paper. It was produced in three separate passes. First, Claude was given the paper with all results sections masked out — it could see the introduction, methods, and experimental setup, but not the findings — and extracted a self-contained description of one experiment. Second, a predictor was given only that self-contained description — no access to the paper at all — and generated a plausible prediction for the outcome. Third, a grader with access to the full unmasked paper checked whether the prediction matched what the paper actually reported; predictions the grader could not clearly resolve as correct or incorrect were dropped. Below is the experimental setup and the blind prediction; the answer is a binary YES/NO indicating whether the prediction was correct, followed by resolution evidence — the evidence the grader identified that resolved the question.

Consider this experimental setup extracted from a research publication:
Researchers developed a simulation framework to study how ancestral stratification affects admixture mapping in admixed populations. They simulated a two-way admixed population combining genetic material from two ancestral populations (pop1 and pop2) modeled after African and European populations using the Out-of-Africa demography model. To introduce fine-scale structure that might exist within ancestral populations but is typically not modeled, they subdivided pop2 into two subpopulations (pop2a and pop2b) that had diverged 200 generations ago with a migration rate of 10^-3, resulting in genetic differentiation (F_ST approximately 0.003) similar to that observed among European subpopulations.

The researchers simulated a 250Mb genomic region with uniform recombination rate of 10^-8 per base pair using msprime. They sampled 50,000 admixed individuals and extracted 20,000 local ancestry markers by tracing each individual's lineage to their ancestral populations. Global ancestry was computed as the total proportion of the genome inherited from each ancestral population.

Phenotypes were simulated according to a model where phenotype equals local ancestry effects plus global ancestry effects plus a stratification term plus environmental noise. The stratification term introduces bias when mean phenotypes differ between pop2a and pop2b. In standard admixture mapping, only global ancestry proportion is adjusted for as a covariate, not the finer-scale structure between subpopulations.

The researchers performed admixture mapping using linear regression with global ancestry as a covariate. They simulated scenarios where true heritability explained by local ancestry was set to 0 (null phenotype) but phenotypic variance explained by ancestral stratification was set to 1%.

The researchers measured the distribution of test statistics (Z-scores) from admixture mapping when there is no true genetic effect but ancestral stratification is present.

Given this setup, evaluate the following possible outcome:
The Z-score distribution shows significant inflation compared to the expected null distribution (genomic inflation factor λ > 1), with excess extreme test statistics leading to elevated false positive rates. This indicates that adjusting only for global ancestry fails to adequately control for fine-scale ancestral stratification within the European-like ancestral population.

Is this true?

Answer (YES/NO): YES